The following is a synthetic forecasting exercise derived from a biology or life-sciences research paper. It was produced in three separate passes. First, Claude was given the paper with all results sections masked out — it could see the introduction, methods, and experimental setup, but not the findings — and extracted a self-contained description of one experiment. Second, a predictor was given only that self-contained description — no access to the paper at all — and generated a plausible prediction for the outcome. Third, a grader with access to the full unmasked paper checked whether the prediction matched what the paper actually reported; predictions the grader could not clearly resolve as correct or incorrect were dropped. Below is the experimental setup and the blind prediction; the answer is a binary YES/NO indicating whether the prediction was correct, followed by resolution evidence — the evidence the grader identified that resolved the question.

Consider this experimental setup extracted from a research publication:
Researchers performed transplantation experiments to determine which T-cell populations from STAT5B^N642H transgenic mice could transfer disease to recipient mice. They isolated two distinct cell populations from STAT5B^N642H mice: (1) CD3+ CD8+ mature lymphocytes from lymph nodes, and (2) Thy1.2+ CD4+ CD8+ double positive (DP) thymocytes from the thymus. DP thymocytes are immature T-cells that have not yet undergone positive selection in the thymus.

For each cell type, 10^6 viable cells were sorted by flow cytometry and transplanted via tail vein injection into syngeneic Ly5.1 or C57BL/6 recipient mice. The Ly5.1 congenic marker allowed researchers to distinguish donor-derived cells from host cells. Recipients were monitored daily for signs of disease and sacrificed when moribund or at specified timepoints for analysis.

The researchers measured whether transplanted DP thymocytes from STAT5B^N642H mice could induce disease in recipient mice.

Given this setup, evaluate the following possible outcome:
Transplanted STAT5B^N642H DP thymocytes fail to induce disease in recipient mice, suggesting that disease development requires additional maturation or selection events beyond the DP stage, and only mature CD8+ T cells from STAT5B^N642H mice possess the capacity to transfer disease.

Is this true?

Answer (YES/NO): NO